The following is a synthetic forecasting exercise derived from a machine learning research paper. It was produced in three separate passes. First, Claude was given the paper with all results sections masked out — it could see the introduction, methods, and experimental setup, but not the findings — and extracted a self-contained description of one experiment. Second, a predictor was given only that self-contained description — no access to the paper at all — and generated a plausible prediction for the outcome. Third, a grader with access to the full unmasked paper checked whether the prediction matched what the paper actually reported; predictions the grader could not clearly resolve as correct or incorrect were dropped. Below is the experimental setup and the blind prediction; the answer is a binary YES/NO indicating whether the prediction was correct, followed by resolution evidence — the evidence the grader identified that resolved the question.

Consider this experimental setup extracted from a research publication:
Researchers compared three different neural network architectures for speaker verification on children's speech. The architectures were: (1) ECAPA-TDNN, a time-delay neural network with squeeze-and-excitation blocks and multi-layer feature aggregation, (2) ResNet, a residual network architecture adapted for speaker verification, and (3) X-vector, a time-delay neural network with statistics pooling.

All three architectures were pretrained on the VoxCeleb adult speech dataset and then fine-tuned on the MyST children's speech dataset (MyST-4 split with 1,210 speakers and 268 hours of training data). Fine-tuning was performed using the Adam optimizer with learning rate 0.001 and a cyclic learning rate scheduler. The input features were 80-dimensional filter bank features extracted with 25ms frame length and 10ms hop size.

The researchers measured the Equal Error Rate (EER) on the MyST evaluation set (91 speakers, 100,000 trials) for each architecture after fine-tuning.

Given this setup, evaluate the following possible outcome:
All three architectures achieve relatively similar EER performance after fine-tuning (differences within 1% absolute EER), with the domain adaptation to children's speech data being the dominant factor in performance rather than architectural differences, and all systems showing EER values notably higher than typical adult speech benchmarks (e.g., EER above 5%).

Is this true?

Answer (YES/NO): NO